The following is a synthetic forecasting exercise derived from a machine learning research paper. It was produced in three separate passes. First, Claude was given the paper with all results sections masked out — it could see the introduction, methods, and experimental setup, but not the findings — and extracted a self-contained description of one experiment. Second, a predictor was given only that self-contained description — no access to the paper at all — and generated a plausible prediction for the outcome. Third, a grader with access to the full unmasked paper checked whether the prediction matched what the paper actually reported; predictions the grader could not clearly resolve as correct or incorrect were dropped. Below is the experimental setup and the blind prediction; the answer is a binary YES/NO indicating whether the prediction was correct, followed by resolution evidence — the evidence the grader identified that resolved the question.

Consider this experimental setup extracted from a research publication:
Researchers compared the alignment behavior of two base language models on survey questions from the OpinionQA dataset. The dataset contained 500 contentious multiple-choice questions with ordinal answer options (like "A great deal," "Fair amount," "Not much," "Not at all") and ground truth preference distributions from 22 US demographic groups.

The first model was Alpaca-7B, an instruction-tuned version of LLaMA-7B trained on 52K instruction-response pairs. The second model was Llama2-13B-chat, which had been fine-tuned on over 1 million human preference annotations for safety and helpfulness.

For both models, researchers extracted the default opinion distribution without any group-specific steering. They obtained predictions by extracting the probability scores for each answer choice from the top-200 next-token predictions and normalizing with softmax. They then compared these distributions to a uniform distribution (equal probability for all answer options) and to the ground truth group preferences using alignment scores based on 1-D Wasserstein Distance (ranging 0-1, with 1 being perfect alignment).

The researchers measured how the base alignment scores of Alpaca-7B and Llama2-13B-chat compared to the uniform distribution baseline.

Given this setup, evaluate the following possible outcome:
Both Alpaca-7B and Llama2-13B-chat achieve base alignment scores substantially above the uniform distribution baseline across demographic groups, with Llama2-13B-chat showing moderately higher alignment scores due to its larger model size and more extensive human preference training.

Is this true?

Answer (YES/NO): NO